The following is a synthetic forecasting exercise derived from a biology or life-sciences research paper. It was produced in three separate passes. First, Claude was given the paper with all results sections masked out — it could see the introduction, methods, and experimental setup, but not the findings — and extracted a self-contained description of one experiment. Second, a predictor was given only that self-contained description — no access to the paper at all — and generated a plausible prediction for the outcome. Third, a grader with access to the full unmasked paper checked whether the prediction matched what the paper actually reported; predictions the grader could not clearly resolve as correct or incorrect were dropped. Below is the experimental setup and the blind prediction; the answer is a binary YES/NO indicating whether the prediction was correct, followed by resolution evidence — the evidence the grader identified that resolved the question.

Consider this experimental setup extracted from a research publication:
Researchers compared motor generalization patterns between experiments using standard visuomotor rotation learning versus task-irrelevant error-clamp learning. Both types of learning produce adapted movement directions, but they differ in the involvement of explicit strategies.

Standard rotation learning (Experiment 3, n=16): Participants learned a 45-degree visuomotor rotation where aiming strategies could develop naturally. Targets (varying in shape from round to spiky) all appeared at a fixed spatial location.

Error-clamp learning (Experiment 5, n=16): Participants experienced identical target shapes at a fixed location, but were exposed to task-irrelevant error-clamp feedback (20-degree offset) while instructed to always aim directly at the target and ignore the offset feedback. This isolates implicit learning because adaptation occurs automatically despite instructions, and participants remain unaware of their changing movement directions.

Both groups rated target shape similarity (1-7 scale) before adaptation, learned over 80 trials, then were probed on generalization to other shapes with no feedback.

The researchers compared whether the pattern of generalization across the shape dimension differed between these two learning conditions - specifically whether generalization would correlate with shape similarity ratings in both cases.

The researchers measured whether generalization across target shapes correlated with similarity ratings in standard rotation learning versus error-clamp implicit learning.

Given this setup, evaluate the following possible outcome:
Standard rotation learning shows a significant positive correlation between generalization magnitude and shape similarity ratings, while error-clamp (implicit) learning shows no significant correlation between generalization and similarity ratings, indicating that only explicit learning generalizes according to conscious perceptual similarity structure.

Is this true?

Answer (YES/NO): YES